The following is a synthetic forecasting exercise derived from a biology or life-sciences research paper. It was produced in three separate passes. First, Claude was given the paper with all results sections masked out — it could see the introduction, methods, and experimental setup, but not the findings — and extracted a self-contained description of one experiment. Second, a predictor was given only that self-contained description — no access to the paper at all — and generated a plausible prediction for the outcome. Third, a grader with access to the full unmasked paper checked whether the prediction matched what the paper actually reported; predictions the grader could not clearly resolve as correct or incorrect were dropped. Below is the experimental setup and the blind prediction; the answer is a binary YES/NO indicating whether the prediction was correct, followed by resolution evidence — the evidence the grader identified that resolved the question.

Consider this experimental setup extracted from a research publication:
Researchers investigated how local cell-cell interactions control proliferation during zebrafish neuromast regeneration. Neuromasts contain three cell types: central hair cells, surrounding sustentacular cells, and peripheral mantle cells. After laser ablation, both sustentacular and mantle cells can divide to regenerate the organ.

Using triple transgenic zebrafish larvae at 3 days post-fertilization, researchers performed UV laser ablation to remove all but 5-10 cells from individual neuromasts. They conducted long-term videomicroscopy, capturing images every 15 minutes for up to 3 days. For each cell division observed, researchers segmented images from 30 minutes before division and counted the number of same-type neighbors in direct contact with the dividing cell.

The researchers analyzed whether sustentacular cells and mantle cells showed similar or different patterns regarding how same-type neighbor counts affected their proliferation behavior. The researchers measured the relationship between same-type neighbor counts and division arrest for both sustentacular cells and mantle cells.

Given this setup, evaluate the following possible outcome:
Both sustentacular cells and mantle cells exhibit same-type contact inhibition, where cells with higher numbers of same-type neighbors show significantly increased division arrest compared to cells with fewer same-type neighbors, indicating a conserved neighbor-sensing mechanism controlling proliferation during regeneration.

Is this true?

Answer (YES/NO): YES